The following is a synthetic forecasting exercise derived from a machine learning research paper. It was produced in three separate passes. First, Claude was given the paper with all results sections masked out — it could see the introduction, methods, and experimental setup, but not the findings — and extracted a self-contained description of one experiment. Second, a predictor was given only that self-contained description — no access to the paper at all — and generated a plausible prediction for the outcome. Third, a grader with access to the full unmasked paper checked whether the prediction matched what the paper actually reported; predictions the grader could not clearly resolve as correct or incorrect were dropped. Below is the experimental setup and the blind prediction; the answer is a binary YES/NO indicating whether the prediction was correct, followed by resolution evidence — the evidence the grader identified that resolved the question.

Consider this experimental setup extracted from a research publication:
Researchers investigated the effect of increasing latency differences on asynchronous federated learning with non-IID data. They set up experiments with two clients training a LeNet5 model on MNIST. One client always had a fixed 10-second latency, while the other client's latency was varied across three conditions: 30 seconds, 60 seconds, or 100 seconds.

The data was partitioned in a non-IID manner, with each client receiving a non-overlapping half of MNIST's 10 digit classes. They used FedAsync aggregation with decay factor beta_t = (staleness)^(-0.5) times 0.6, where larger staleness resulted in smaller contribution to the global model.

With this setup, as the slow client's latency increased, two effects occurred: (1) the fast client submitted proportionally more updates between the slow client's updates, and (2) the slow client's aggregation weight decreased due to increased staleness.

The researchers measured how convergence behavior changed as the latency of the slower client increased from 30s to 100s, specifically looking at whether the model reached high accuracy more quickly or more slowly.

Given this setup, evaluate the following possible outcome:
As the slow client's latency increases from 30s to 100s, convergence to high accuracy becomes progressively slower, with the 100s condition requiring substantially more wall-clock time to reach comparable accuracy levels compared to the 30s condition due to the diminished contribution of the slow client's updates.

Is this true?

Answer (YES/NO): YES